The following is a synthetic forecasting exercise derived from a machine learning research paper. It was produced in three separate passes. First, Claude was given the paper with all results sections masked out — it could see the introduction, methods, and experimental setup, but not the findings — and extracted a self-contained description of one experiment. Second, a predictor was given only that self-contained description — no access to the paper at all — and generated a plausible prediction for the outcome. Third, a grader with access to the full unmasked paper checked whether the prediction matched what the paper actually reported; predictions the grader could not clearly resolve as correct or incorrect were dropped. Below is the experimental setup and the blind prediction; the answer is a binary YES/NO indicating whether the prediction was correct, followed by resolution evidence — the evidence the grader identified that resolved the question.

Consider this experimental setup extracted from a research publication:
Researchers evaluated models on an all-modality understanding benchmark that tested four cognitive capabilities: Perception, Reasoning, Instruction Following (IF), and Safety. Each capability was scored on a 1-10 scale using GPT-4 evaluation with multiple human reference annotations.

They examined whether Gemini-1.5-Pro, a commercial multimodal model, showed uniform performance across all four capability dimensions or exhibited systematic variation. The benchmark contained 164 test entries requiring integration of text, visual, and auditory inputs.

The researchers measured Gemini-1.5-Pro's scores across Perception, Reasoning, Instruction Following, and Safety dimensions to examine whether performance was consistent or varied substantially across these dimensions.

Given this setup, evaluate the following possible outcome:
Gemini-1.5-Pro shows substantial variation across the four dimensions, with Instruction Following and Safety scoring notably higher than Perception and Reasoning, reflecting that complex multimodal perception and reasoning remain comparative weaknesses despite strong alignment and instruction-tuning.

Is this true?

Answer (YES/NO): YES